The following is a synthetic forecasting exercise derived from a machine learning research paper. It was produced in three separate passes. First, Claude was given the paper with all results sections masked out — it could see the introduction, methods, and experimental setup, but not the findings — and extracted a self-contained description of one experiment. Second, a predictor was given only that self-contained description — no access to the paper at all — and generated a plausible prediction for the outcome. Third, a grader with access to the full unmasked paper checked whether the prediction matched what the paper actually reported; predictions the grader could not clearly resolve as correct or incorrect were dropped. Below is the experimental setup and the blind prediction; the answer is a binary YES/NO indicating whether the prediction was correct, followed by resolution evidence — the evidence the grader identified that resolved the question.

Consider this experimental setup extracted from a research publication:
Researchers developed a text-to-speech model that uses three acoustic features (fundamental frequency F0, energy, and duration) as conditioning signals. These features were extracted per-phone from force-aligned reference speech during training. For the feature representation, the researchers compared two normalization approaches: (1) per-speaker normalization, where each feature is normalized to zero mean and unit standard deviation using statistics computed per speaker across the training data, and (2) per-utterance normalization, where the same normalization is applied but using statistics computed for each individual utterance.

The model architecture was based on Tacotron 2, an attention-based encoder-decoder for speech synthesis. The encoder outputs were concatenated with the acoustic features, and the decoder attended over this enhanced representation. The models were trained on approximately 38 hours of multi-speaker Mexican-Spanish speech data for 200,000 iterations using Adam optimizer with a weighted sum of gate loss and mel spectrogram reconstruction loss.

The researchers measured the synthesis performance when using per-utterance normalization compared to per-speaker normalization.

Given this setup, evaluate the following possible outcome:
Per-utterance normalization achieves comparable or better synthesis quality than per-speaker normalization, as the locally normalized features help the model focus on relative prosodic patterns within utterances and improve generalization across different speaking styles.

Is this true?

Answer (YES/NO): NO